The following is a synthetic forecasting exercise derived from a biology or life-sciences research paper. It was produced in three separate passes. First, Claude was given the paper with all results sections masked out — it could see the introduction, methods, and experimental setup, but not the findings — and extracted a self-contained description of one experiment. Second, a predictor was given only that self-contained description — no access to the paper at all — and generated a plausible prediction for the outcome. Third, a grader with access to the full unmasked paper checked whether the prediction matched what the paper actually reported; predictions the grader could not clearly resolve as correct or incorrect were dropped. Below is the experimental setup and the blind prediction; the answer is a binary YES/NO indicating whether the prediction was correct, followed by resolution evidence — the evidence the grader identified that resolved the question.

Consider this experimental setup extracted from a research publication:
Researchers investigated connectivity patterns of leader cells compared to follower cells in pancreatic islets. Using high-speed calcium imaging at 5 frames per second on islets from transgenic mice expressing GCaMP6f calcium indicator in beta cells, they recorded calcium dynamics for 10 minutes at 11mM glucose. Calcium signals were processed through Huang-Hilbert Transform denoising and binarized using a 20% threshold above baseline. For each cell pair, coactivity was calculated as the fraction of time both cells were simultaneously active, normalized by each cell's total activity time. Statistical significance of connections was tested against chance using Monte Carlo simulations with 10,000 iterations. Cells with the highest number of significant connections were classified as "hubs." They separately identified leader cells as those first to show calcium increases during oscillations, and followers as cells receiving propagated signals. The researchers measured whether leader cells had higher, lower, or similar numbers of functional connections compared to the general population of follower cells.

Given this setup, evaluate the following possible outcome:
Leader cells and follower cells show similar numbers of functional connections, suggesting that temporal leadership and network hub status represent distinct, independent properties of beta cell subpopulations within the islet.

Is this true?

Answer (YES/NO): YES